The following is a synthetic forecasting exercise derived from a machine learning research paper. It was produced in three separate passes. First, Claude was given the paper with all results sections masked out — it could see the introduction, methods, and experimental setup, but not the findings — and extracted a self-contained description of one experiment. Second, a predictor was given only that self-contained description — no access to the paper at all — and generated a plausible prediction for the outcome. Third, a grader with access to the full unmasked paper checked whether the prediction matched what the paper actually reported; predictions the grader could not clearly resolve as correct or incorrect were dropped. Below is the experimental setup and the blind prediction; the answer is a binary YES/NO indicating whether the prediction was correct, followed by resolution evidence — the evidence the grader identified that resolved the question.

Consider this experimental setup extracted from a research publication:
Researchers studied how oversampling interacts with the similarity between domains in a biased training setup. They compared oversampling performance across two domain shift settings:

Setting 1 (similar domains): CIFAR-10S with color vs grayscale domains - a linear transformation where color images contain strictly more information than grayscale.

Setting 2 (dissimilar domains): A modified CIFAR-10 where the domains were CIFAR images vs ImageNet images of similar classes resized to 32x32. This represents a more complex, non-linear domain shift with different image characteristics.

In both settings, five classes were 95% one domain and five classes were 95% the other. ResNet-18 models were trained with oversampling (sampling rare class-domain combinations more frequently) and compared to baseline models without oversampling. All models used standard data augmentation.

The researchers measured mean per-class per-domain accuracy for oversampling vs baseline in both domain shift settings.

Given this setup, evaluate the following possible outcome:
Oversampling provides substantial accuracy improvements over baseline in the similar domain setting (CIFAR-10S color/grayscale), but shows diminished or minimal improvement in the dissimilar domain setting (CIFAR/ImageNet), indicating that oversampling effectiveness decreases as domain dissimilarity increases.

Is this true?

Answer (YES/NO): NO